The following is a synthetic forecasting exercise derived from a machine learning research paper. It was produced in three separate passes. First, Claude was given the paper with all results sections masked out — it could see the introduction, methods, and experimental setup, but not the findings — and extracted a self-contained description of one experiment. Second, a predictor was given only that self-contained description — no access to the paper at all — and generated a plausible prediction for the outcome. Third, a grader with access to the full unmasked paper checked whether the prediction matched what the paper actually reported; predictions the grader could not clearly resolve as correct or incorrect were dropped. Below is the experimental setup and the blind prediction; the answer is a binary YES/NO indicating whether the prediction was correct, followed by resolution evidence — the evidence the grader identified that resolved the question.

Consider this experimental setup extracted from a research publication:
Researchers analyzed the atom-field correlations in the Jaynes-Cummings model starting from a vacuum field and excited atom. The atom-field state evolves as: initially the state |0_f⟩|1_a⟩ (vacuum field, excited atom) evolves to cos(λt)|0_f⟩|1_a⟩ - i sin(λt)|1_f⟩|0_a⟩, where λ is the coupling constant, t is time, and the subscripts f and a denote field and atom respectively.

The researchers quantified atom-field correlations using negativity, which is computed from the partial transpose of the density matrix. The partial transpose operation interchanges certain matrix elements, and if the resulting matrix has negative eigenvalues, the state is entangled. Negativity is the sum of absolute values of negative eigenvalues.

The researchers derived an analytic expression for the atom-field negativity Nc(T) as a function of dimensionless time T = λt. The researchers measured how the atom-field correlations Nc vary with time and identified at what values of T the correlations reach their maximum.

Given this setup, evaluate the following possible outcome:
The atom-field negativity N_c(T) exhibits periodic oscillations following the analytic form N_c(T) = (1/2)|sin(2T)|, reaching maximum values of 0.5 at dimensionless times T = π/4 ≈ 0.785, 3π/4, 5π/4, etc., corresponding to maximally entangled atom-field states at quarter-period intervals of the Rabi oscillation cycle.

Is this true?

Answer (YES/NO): YES